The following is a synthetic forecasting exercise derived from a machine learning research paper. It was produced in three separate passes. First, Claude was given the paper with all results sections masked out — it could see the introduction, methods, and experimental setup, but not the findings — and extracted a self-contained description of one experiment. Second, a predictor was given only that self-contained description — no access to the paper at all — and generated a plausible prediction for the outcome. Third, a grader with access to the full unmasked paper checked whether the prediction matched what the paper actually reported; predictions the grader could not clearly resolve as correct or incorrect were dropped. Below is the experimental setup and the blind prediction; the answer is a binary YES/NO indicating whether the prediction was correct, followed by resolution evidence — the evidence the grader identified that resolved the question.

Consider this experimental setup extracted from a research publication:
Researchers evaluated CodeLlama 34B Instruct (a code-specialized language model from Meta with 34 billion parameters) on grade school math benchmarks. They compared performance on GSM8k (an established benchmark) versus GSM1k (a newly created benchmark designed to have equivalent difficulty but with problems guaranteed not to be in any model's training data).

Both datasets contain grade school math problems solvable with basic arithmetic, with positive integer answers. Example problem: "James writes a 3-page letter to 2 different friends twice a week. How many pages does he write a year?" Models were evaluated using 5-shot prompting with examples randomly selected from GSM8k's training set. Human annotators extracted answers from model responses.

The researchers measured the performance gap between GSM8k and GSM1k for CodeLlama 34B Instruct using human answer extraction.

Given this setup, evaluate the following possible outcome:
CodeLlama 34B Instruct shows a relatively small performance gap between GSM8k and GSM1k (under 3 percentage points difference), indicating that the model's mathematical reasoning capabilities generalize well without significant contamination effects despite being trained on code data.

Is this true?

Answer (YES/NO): NO